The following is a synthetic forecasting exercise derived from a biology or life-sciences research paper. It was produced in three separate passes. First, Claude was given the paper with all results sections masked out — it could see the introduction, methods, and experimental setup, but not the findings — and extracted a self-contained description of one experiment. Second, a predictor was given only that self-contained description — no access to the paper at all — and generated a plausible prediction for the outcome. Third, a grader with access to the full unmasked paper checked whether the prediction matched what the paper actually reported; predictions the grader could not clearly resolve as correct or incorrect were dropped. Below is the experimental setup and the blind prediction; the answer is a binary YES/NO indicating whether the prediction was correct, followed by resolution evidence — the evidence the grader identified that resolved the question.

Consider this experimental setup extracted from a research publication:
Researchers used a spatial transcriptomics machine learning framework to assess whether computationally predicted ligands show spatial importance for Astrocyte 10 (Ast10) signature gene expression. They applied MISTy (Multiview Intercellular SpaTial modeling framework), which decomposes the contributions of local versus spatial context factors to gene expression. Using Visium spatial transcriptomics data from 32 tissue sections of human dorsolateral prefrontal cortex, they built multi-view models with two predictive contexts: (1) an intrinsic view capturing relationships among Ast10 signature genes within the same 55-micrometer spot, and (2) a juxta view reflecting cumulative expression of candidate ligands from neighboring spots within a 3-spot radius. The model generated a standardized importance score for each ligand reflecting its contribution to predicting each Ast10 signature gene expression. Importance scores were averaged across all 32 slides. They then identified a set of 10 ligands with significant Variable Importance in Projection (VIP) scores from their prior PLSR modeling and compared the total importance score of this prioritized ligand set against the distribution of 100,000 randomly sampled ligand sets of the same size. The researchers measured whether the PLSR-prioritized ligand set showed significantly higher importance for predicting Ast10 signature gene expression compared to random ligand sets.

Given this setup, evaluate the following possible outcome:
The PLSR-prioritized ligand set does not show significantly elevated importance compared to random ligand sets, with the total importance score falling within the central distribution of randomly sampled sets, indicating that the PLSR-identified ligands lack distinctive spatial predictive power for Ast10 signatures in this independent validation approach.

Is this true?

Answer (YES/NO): NO